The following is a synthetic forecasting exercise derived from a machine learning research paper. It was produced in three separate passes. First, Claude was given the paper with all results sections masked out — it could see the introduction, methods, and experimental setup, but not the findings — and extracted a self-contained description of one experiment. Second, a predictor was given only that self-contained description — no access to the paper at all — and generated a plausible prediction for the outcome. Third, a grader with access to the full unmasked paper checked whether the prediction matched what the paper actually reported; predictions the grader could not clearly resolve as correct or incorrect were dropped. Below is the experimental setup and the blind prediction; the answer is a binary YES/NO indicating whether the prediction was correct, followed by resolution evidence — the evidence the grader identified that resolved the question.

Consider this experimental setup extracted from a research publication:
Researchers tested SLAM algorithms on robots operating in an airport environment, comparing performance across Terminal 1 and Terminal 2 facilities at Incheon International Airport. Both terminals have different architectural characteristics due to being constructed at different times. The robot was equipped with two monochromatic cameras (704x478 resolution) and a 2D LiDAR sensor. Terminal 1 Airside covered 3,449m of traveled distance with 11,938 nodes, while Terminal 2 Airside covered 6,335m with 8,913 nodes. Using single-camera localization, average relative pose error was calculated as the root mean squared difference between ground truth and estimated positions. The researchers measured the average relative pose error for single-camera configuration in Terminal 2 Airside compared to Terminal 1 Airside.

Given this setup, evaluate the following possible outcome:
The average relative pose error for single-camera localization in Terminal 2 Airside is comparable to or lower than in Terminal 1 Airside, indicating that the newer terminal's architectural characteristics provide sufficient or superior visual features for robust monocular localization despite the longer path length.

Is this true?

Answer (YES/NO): NO